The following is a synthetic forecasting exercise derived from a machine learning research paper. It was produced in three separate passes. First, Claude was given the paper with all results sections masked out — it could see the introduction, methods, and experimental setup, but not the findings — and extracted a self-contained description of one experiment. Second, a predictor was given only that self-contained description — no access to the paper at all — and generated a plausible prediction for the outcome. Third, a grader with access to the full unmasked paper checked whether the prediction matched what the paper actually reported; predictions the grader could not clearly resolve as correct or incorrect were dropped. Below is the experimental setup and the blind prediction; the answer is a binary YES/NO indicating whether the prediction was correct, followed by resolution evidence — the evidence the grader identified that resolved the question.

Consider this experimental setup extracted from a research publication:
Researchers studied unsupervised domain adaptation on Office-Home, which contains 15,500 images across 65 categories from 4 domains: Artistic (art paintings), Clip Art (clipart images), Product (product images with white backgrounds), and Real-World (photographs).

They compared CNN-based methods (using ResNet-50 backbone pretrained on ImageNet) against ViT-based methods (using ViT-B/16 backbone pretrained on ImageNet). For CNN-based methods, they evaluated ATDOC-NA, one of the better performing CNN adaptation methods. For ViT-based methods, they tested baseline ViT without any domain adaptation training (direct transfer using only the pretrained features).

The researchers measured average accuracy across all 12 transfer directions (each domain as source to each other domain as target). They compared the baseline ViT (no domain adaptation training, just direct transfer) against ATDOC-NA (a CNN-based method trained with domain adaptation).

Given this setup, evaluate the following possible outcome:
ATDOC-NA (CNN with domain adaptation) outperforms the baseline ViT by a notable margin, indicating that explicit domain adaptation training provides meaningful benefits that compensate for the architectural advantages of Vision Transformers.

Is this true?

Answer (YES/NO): NO